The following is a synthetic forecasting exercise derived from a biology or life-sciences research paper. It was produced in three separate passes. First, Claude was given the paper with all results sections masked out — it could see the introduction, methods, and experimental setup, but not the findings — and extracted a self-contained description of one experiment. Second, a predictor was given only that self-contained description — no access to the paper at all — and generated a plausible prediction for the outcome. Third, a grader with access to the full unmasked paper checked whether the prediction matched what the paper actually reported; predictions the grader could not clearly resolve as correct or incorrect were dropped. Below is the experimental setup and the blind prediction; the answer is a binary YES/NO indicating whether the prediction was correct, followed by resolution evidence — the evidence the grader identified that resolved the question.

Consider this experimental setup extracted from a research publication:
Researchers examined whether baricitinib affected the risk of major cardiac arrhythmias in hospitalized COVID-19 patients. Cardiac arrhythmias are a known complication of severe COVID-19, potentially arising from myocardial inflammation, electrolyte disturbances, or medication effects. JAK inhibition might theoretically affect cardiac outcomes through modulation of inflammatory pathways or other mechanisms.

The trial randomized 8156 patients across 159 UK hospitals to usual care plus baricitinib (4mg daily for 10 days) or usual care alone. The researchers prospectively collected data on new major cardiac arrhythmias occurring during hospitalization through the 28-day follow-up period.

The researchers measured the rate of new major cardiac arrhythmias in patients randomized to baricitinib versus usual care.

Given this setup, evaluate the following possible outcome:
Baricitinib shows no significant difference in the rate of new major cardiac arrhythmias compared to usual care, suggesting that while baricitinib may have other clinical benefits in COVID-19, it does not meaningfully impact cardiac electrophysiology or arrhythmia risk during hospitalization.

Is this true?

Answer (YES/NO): NO